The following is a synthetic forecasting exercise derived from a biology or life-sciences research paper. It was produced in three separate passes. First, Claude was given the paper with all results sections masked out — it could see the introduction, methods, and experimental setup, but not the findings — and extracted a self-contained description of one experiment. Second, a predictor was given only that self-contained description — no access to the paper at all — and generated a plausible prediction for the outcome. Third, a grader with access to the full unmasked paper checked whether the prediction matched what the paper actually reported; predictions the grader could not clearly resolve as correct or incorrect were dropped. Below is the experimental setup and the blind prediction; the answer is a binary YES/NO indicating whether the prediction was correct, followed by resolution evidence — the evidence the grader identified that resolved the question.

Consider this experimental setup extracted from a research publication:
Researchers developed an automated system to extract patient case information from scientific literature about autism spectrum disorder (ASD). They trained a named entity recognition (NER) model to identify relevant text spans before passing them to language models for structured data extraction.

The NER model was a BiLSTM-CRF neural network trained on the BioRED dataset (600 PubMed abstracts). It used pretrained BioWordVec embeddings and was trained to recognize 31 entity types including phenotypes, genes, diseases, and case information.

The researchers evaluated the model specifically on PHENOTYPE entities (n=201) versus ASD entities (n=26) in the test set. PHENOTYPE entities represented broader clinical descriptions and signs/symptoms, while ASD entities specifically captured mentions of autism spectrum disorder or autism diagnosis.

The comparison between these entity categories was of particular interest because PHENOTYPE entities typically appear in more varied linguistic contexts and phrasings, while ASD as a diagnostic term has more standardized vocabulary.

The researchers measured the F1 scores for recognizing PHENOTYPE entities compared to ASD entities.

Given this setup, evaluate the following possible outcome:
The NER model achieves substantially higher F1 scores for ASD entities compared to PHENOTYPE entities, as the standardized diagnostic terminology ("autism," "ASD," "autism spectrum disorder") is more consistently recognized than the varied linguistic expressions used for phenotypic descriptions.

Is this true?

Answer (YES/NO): YES